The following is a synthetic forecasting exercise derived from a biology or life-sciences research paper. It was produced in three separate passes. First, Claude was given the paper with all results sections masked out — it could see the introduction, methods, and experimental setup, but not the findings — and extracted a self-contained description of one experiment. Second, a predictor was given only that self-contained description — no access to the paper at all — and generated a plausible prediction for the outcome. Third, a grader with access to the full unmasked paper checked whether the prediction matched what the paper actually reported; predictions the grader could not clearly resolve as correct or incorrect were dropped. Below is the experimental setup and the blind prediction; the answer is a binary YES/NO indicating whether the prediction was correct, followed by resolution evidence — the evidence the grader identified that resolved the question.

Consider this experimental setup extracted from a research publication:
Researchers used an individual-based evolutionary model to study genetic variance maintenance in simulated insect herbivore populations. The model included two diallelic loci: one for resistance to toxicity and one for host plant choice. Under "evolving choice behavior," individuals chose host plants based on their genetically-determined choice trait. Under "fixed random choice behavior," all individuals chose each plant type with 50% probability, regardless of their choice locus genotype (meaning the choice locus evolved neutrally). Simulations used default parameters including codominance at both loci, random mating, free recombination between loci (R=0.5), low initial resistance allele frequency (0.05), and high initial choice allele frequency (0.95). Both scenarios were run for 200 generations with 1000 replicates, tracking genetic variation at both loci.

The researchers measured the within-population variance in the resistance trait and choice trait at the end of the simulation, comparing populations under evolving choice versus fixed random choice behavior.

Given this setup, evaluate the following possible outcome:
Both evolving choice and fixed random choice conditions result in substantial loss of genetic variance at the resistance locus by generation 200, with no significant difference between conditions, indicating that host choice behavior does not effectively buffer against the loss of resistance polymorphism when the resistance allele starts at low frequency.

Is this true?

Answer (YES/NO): YES